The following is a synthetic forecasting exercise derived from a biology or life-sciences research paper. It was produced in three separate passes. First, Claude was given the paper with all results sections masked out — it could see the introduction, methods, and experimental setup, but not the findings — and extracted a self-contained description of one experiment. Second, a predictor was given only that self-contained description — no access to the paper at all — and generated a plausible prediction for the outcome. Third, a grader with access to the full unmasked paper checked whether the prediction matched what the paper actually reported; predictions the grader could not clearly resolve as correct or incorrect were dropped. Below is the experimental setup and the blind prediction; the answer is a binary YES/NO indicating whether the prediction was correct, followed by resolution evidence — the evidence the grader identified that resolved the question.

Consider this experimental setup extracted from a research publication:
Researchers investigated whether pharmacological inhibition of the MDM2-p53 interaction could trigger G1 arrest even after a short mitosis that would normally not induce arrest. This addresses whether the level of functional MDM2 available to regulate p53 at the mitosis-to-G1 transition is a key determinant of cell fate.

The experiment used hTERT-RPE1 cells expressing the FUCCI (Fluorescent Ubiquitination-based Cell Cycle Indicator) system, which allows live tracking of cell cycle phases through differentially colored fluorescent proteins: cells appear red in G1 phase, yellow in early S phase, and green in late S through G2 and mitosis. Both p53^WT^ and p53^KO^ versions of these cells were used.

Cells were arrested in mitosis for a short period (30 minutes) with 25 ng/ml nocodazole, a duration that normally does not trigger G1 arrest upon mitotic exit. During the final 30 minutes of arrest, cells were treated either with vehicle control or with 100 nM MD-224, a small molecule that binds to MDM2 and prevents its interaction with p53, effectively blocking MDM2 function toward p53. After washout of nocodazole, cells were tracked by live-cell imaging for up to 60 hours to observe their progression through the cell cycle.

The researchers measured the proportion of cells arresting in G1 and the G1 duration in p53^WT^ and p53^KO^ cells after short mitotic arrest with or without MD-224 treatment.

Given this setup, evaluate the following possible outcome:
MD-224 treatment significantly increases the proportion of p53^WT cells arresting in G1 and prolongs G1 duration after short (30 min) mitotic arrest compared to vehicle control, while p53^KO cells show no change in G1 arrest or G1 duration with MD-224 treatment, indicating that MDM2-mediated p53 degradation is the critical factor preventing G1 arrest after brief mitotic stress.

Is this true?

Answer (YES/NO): YES